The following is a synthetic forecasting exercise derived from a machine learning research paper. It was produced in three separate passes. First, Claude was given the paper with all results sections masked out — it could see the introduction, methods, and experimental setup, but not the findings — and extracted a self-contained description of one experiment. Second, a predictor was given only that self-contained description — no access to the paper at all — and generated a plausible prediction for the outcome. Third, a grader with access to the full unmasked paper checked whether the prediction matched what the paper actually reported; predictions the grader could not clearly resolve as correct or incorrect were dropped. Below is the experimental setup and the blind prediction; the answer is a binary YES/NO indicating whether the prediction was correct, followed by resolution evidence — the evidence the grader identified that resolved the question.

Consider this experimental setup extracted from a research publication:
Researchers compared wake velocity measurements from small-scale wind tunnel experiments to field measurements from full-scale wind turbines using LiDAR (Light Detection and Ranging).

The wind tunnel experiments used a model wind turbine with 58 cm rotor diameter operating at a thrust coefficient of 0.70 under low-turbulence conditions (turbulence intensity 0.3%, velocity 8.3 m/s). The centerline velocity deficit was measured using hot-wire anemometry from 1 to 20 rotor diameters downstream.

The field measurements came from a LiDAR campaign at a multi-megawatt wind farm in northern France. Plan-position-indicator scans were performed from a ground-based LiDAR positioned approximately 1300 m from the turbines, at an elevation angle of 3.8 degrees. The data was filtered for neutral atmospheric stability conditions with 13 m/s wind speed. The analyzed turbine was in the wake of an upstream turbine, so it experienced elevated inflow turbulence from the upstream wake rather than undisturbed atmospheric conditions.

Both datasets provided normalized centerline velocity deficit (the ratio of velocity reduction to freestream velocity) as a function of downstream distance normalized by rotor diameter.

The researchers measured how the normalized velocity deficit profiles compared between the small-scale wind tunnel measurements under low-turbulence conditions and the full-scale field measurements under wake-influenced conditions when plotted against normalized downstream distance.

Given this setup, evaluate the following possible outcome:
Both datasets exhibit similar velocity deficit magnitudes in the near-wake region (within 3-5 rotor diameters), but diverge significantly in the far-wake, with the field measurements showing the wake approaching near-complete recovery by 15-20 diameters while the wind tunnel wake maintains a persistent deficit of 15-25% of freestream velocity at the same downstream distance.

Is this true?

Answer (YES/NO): NO